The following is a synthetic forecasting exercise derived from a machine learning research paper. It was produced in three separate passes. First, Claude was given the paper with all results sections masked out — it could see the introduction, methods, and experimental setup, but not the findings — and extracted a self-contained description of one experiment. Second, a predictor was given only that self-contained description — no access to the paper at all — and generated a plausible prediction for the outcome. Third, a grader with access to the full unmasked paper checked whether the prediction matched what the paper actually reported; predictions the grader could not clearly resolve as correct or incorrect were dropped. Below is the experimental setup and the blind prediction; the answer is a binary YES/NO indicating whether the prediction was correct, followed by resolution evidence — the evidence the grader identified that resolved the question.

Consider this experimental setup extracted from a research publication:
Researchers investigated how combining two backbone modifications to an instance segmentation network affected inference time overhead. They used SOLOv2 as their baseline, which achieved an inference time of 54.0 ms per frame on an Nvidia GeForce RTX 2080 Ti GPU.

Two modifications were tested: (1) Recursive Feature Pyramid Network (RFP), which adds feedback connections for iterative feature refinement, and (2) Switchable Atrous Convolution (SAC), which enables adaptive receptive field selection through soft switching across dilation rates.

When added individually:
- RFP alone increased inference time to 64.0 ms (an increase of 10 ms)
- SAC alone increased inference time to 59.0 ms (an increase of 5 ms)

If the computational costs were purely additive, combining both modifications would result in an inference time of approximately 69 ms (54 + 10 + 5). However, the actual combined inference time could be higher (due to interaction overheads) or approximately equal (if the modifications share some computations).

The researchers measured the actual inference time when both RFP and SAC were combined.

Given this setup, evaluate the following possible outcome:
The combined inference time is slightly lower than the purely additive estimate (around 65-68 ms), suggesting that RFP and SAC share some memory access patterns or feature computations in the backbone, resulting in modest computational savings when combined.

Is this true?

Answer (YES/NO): NO